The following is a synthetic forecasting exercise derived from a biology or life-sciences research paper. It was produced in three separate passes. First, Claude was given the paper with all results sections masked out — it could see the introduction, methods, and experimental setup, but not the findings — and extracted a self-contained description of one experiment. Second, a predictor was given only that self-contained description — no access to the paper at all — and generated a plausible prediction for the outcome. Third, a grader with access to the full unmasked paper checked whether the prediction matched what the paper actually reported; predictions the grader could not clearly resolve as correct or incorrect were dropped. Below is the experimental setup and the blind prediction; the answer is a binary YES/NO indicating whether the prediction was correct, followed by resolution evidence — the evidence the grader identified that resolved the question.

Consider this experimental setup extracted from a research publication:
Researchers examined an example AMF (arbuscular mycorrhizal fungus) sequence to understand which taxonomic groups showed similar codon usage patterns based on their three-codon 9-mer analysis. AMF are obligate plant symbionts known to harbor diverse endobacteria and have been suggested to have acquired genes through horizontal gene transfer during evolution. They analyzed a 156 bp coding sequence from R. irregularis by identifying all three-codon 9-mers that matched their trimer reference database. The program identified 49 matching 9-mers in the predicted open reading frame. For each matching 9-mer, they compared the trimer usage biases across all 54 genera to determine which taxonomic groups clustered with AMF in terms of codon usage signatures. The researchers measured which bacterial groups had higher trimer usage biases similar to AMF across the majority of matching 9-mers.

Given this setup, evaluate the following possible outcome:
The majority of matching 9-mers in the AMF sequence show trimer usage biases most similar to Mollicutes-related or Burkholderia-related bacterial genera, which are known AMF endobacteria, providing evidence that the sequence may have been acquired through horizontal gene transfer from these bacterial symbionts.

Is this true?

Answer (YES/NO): NO